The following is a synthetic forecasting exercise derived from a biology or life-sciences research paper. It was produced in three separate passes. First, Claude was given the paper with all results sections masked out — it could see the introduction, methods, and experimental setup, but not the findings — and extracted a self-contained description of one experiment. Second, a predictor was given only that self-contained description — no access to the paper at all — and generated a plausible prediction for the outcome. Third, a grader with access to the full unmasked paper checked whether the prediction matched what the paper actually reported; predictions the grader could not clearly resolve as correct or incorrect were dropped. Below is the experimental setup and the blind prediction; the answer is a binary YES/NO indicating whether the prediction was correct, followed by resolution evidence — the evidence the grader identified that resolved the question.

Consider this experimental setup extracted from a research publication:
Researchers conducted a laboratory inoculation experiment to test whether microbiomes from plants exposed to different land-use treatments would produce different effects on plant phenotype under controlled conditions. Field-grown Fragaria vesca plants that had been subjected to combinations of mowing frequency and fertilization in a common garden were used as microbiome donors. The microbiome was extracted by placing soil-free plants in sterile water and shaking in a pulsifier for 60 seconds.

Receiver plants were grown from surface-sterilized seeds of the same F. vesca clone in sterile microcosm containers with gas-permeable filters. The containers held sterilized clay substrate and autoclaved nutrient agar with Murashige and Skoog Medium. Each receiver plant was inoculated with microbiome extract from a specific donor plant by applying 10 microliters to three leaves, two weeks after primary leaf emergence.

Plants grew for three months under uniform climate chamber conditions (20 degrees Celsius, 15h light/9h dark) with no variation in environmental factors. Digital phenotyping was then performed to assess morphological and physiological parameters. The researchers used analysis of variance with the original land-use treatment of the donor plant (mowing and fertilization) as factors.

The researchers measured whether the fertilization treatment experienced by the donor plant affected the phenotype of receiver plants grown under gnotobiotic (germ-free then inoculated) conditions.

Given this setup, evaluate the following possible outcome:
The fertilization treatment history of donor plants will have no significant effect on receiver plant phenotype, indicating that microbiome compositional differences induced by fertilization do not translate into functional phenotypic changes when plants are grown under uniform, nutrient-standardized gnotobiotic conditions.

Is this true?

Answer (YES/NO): NO